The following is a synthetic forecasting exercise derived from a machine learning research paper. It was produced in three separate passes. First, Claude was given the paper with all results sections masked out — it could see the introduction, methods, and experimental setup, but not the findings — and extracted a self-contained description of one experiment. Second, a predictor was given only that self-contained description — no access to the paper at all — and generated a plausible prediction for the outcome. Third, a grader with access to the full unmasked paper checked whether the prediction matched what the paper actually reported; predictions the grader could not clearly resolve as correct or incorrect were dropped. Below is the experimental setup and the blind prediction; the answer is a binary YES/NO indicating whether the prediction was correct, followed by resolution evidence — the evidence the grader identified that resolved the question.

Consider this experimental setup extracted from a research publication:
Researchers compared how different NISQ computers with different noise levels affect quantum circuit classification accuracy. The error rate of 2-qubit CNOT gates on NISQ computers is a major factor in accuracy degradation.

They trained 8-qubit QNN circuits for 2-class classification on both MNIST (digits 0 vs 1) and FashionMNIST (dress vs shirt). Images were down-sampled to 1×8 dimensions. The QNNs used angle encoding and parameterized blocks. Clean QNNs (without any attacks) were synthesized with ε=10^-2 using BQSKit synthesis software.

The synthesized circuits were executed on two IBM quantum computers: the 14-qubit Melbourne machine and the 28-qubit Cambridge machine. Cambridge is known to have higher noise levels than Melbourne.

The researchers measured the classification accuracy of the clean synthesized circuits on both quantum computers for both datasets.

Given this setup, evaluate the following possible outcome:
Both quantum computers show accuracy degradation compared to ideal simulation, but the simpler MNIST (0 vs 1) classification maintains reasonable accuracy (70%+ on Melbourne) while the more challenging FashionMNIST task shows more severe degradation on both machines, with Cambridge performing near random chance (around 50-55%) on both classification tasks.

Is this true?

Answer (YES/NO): NO